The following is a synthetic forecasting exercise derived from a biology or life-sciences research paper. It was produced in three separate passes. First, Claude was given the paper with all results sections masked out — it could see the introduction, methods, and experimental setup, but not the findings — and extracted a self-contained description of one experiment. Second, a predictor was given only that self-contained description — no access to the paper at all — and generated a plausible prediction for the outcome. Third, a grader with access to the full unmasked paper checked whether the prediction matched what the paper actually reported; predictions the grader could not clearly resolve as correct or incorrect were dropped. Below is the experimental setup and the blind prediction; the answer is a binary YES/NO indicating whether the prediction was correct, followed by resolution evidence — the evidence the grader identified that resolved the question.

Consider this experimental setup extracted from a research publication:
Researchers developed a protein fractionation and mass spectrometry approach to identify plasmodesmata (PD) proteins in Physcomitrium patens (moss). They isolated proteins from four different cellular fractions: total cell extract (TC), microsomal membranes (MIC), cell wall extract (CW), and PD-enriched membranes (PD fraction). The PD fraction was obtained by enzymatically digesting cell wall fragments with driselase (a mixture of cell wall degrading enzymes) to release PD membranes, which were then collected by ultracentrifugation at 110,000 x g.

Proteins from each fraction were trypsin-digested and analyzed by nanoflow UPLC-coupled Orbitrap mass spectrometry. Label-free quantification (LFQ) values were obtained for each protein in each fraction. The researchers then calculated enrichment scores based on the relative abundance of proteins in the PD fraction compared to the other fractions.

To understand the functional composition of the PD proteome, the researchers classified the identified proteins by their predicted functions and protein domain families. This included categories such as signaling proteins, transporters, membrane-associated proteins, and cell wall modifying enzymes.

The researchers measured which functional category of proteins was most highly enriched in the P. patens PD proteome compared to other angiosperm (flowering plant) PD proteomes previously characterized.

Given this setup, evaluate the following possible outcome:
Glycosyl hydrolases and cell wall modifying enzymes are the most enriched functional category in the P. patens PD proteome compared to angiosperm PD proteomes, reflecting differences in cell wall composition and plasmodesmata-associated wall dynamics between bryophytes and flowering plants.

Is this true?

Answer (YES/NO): YES